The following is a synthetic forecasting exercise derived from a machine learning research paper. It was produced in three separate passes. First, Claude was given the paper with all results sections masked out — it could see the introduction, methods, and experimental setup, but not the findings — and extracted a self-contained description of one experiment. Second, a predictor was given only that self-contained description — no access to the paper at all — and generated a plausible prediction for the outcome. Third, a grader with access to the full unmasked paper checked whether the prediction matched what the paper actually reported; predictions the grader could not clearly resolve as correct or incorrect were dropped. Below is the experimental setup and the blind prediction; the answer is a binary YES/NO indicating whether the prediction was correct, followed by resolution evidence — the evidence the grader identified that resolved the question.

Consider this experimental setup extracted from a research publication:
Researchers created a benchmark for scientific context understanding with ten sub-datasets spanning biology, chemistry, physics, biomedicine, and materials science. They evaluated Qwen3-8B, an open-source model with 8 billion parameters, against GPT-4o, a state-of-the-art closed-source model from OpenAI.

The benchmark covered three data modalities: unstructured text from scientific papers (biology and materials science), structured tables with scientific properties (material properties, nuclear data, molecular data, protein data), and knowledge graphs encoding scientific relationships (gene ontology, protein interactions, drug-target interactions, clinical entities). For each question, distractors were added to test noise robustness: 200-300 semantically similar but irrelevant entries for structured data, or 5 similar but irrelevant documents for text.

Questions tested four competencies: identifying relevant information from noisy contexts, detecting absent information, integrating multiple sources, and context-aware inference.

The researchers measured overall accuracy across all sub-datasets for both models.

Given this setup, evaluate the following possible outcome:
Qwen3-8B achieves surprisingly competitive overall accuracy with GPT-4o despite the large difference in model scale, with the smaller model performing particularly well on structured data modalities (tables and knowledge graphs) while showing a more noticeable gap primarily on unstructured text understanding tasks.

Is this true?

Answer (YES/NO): NO